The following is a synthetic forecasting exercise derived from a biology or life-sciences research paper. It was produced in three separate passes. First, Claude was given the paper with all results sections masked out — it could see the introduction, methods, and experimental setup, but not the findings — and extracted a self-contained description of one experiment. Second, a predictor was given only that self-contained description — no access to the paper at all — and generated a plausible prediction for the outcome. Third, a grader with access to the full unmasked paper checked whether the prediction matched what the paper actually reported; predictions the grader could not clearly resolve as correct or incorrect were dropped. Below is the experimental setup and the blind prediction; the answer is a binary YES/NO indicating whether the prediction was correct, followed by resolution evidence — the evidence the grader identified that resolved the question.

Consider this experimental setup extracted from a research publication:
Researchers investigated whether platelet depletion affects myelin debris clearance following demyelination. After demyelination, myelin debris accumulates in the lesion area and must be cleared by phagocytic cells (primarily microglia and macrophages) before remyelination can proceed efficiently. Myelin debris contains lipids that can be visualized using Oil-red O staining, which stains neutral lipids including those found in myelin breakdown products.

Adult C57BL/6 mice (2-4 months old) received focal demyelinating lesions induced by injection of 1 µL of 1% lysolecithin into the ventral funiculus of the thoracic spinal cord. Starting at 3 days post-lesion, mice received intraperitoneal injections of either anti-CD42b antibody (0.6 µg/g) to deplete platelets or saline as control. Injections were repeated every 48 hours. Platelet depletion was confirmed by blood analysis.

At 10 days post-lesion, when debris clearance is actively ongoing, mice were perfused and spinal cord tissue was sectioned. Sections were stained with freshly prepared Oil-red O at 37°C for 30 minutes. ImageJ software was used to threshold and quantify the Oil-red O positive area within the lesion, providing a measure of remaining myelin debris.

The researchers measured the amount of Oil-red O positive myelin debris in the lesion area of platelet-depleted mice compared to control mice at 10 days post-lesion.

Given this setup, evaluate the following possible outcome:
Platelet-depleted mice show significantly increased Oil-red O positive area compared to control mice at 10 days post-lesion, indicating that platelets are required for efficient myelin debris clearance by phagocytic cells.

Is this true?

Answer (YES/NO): NO